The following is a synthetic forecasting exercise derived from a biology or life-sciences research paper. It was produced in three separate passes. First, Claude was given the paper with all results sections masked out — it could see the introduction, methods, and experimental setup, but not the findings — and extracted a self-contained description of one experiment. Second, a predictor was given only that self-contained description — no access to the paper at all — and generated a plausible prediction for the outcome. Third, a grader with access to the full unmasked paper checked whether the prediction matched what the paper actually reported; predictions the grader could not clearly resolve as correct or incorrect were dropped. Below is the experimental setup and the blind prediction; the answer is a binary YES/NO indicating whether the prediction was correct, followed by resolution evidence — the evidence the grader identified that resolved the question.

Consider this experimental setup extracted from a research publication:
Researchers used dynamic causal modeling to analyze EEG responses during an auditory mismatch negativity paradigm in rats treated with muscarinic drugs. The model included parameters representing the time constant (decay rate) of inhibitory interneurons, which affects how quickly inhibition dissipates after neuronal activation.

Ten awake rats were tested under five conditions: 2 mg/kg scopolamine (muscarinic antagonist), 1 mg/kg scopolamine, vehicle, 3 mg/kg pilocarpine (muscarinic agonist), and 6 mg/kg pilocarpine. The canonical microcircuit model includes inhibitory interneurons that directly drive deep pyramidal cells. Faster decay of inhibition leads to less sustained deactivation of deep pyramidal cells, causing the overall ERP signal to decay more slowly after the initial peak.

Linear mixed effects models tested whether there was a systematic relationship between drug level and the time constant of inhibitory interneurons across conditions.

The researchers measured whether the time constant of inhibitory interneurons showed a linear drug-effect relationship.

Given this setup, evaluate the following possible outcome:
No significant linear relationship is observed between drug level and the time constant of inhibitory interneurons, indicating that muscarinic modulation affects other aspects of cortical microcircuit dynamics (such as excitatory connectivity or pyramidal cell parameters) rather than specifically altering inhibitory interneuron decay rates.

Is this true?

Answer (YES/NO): NO